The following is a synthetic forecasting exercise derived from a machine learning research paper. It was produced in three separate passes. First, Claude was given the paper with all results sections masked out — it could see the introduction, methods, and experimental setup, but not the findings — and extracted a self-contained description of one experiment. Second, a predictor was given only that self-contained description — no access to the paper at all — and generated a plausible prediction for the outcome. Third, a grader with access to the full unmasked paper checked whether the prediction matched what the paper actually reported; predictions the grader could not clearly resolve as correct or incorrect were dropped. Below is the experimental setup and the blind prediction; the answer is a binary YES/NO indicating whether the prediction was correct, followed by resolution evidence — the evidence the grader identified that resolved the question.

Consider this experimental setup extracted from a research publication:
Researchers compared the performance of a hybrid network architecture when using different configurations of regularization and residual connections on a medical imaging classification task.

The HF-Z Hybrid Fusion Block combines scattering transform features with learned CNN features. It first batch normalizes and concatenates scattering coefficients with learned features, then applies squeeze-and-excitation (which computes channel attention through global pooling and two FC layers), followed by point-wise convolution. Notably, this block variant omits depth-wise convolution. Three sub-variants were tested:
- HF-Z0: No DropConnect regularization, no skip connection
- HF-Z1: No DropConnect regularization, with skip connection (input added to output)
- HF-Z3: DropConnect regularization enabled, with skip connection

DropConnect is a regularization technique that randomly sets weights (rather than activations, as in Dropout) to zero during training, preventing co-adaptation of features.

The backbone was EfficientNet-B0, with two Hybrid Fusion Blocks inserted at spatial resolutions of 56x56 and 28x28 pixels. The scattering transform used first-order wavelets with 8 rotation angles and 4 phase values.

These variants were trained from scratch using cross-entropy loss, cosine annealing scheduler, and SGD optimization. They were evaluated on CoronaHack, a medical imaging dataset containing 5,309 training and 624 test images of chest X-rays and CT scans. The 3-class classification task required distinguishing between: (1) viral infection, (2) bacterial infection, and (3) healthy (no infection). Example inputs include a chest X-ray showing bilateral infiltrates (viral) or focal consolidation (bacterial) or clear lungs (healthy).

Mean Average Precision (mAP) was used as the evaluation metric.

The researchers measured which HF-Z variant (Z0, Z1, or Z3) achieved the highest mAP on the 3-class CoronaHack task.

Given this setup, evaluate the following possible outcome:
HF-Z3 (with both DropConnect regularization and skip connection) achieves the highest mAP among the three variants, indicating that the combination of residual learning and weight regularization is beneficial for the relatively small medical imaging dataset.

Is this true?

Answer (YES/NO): NO